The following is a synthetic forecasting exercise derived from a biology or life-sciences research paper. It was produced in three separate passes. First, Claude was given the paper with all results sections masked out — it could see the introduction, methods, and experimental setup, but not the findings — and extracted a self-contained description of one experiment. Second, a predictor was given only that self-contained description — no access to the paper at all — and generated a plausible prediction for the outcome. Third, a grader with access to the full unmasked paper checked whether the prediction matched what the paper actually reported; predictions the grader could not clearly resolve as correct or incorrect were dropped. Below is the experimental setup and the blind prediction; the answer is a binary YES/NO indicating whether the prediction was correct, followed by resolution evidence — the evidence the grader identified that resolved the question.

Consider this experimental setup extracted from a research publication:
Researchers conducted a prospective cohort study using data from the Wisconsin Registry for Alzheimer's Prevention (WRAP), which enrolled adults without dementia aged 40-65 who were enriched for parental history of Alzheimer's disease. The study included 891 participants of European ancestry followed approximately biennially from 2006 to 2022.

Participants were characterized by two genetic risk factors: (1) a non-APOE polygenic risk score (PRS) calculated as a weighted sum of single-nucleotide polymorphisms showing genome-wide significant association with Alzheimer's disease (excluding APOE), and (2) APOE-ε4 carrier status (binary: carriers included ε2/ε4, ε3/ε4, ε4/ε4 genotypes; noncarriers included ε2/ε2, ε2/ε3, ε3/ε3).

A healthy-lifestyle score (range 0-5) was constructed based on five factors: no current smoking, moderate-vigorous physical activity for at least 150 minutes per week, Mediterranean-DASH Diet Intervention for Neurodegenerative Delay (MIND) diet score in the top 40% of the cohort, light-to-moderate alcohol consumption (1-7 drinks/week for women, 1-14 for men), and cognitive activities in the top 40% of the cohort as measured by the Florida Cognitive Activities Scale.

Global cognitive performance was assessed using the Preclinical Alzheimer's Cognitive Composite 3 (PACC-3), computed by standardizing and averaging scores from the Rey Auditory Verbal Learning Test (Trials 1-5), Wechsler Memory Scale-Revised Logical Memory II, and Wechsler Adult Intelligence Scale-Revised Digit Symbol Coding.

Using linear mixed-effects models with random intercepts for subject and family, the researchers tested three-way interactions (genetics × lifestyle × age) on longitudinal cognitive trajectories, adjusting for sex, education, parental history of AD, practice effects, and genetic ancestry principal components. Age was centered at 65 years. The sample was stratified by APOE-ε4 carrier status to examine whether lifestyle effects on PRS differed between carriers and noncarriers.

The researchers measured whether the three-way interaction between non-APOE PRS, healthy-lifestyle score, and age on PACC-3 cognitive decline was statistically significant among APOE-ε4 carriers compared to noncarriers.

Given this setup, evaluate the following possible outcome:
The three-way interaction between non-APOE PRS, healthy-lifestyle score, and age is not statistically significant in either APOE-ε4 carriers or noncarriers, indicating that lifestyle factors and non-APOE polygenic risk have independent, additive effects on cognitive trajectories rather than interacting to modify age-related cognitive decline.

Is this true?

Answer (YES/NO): NO